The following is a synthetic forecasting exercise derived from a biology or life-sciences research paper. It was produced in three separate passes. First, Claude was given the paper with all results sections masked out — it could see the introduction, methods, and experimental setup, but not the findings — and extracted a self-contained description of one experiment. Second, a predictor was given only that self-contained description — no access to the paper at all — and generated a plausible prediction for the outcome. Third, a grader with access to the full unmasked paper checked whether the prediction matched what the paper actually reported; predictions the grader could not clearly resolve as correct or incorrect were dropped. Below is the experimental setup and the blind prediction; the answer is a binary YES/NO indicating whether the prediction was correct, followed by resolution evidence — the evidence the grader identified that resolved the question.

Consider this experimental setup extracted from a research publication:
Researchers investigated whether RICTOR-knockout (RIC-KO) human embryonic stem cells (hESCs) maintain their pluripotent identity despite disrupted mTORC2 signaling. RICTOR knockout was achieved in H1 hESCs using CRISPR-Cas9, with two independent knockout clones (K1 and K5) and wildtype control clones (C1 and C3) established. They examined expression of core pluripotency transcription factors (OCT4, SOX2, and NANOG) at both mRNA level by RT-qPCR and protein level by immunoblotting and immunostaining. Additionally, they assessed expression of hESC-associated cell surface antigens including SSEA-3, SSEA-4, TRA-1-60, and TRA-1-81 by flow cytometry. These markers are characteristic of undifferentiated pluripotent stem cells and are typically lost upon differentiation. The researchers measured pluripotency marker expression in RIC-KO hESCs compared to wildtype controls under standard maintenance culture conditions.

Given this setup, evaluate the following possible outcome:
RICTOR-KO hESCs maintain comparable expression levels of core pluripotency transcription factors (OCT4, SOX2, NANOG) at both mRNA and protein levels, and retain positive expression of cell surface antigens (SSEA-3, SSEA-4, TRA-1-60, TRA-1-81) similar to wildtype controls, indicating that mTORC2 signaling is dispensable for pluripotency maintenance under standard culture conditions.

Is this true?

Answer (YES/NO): YES